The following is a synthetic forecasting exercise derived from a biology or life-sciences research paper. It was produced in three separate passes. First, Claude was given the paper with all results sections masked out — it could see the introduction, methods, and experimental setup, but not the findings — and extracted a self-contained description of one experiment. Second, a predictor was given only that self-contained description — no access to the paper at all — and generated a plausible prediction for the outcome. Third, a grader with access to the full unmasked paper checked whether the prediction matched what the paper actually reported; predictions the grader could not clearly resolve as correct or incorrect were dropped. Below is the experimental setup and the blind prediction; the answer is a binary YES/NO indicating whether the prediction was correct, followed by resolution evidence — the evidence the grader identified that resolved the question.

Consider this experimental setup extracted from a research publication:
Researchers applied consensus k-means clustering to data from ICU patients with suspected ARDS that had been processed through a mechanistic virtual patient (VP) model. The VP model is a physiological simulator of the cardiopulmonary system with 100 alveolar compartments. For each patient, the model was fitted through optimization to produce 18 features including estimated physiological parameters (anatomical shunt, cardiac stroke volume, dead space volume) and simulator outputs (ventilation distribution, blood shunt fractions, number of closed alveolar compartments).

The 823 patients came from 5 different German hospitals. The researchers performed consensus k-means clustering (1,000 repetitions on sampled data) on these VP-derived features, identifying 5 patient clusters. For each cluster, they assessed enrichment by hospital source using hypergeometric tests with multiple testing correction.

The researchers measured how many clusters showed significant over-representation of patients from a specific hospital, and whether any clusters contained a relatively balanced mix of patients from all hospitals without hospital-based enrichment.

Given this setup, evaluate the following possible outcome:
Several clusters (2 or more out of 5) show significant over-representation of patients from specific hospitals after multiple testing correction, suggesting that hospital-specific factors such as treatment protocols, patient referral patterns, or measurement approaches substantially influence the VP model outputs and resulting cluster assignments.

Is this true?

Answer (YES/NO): YES